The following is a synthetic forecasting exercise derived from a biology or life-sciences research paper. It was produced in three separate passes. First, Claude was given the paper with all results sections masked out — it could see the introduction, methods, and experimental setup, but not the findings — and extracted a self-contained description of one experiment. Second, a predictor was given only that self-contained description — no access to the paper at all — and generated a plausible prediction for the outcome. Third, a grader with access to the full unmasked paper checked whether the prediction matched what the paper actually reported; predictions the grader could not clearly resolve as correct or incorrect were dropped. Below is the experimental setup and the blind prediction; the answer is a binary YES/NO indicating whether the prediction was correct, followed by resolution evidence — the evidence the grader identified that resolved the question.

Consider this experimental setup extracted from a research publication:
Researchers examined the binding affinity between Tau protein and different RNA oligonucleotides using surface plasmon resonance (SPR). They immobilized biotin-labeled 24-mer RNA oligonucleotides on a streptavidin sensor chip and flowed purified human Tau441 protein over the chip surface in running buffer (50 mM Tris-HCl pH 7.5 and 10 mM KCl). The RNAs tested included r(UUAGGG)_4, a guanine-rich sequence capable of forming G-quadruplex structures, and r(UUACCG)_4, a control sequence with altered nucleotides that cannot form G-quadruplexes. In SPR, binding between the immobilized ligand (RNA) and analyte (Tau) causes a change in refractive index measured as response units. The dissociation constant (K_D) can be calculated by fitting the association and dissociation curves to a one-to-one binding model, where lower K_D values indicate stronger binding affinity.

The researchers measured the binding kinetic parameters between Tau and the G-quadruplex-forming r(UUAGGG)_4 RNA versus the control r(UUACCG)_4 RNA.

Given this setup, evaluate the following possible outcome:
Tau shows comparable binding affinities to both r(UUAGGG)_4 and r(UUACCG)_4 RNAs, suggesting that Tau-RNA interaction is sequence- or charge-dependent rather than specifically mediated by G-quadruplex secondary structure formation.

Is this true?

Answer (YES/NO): YES